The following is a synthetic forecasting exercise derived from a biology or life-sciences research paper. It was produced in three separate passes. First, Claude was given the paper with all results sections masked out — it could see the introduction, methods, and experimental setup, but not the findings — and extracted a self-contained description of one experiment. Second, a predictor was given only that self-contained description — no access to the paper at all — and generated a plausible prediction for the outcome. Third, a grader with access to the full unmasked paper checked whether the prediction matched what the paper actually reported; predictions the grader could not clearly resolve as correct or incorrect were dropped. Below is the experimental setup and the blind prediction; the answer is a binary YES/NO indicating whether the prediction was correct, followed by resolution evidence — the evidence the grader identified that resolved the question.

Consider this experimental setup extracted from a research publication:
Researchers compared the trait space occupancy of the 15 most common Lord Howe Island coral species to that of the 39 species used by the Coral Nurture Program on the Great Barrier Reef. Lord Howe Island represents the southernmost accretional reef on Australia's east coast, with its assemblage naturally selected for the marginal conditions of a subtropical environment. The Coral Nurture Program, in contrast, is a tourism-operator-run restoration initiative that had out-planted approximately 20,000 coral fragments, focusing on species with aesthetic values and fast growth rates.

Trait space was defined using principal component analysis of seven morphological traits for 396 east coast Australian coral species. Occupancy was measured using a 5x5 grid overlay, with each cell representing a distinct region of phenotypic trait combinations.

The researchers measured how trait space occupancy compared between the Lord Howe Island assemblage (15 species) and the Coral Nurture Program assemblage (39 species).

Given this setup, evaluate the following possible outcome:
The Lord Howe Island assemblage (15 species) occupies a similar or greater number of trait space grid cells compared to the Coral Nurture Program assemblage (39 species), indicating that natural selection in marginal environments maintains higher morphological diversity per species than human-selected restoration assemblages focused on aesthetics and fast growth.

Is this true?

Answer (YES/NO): YES